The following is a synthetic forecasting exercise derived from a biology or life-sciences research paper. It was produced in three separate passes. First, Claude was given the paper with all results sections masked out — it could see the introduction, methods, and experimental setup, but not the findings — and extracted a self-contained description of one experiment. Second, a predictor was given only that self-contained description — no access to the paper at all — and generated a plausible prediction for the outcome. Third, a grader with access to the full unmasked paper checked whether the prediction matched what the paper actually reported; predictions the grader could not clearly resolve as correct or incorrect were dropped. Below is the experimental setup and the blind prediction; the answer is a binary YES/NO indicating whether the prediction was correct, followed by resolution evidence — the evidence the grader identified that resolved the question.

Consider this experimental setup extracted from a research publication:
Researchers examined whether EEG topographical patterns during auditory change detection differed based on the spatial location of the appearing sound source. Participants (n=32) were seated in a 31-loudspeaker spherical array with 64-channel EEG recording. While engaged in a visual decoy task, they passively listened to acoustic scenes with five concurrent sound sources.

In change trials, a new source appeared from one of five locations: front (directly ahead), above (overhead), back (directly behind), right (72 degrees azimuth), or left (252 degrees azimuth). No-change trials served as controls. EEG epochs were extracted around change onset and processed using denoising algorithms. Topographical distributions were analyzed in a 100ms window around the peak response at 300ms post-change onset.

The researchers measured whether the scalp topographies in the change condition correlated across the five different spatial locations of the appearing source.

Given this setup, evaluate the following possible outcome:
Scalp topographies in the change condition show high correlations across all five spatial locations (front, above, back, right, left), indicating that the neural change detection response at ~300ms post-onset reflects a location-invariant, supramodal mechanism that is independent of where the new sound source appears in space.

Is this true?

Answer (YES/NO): NO